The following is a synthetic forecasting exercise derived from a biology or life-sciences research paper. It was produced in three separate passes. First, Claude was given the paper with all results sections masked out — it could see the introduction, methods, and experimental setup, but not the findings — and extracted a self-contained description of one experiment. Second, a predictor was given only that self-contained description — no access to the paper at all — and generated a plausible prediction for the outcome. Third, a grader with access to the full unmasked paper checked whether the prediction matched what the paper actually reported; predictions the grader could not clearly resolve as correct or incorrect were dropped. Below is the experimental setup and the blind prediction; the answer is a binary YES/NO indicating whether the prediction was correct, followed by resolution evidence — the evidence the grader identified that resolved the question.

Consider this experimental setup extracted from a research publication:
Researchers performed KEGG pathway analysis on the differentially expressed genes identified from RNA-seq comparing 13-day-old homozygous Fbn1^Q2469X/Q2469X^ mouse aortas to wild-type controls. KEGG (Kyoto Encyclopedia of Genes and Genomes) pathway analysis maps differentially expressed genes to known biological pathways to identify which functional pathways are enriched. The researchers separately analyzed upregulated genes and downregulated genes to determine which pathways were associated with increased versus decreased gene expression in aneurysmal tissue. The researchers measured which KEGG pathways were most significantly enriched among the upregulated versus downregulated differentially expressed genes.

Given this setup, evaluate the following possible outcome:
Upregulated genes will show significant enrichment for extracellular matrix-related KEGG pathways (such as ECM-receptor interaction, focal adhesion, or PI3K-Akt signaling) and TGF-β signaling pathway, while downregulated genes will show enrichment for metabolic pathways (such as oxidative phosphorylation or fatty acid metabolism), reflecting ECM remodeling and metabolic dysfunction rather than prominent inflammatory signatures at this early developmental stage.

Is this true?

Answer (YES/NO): NO